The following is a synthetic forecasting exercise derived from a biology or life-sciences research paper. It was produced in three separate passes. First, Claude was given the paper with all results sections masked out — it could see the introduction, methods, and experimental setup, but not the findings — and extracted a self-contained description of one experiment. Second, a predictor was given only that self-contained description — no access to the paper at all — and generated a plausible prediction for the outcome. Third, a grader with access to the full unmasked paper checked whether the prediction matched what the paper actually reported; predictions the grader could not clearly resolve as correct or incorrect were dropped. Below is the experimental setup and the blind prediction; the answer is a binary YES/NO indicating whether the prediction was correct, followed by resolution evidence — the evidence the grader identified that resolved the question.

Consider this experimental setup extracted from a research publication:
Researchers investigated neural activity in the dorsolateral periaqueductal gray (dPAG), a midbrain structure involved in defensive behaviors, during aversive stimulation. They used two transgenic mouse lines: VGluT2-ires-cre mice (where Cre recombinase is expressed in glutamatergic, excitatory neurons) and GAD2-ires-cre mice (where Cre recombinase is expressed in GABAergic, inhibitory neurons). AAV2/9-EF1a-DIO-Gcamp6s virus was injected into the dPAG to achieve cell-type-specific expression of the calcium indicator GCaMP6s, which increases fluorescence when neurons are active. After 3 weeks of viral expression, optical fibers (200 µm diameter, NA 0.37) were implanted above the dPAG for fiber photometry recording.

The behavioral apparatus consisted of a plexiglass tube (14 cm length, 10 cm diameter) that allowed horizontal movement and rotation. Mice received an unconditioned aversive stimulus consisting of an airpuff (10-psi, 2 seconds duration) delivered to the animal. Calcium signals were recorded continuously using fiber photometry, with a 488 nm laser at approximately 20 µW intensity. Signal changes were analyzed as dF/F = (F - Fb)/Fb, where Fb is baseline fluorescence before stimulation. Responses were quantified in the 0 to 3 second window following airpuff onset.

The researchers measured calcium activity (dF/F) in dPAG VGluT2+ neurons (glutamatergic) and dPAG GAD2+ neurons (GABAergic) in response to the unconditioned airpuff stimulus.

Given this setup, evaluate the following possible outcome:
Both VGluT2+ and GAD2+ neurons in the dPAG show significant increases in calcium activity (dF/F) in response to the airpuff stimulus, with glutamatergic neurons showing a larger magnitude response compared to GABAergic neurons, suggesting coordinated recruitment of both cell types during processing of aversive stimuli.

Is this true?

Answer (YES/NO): YES